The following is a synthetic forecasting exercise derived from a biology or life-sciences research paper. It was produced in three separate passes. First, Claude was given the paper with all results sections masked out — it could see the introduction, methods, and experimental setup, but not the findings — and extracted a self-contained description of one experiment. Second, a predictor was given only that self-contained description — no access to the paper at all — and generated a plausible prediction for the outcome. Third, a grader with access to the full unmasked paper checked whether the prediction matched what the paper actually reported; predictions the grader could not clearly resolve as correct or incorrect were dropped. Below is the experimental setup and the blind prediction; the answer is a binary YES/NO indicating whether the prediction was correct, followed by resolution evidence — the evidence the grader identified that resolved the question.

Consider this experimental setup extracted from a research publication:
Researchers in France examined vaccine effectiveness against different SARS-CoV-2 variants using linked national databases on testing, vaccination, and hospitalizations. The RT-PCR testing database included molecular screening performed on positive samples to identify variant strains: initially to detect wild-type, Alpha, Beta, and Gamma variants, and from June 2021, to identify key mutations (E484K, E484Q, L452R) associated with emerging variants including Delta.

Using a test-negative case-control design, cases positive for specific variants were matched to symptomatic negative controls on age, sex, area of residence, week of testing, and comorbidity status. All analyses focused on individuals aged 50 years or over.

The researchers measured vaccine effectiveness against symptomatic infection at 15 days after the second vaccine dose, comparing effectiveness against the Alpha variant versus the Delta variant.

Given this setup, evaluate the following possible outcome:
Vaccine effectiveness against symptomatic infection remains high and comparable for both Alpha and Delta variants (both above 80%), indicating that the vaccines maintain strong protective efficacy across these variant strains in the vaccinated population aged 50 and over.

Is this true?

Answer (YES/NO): NO